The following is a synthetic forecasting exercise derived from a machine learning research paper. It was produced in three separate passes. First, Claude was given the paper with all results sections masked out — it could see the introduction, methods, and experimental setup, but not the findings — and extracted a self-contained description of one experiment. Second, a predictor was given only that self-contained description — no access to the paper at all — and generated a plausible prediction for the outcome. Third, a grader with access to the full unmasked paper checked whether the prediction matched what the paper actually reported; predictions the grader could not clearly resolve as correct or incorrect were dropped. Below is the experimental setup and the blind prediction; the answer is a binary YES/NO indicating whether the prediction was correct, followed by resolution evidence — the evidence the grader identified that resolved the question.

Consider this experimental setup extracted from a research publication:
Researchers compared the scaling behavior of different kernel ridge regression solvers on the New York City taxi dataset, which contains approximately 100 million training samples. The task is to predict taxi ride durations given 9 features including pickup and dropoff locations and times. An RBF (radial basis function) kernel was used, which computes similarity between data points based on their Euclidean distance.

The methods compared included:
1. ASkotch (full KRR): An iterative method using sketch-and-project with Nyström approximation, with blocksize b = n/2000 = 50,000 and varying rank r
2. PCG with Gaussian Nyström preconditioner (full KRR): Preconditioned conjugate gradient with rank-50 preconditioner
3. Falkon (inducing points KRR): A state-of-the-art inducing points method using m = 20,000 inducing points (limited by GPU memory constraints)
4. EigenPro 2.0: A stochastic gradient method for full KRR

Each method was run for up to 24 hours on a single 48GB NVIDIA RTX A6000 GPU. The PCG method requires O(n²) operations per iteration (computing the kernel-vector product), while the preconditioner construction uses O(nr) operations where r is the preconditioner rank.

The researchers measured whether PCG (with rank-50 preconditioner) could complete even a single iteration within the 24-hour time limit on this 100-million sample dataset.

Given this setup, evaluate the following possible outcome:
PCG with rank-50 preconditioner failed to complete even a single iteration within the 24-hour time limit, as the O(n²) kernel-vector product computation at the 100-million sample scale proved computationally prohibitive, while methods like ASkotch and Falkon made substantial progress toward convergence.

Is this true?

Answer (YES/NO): YES